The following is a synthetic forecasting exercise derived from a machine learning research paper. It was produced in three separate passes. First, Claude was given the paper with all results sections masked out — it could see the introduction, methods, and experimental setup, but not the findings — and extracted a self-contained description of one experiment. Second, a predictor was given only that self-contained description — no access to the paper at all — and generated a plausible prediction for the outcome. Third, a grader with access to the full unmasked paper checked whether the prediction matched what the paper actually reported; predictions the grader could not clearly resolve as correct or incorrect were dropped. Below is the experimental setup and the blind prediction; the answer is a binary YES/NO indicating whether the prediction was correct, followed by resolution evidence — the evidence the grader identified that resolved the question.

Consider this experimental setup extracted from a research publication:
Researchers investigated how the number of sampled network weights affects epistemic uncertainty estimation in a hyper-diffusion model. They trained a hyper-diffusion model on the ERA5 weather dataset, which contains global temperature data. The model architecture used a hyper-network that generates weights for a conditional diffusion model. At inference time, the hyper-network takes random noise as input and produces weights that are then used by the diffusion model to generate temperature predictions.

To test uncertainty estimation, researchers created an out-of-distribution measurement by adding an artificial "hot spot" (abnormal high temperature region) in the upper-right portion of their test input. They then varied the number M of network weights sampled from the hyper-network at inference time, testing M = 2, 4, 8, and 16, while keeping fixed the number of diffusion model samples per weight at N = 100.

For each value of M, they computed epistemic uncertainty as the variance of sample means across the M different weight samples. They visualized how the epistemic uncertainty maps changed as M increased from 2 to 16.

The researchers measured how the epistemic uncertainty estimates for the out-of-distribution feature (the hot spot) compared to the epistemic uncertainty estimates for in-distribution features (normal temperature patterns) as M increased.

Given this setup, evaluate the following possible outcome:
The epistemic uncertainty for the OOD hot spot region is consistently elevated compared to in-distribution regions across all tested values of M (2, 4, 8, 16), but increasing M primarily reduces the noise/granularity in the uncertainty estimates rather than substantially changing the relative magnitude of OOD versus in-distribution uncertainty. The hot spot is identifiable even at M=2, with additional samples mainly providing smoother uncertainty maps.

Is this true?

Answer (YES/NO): NO